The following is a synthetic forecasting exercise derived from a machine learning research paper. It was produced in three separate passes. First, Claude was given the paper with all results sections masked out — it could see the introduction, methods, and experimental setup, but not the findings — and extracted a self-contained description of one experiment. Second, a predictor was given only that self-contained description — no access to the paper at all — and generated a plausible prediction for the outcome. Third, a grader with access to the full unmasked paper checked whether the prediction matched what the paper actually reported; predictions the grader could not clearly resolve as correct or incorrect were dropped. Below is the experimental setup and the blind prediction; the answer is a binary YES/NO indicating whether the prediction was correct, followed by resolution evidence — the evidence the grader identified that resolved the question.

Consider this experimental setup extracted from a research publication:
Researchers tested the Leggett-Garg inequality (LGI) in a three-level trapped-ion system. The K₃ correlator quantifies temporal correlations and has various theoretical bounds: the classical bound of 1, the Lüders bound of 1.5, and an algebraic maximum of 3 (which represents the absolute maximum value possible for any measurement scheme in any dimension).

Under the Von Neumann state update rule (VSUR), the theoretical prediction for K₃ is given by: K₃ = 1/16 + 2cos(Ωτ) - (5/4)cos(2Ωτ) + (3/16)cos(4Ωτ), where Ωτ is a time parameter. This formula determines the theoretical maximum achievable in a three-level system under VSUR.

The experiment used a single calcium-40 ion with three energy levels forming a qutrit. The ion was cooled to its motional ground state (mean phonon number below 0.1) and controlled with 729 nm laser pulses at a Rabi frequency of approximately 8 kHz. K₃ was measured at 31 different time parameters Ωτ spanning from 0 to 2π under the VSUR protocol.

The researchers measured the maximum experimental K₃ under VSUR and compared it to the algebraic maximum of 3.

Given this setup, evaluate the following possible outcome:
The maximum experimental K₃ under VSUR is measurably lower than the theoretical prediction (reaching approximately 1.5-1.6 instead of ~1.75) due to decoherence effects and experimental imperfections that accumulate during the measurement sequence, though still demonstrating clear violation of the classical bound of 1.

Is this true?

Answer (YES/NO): NO